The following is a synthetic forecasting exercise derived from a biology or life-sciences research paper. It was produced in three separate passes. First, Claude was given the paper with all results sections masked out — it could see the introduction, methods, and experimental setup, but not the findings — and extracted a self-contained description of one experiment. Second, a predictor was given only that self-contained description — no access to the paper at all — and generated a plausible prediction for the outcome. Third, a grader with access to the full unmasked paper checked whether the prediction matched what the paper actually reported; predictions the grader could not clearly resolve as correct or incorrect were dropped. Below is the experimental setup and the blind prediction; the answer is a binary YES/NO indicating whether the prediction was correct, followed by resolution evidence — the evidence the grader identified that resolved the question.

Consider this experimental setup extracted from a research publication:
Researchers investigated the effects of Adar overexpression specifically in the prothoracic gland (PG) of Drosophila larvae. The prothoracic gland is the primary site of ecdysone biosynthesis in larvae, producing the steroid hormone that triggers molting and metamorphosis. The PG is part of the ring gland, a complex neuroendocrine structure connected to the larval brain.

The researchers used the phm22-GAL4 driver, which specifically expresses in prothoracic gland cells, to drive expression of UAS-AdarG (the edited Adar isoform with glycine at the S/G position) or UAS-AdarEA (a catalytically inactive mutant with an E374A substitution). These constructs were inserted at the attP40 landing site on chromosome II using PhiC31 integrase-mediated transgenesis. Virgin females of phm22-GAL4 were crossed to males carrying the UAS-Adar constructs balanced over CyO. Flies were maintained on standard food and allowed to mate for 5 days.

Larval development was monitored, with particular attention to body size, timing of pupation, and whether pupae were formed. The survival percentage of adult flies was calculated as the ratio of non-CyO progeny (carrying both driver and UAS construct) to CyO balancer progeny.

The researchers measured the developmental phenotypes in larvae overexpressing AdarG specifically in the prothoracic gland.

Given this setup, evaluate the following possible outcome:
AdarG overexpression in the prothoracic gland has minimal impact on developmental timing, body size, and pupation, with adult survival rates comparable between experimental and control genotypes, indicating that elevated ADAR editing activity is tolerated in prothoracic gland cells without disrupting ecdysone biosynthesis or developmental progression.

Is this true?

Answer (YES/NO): NO